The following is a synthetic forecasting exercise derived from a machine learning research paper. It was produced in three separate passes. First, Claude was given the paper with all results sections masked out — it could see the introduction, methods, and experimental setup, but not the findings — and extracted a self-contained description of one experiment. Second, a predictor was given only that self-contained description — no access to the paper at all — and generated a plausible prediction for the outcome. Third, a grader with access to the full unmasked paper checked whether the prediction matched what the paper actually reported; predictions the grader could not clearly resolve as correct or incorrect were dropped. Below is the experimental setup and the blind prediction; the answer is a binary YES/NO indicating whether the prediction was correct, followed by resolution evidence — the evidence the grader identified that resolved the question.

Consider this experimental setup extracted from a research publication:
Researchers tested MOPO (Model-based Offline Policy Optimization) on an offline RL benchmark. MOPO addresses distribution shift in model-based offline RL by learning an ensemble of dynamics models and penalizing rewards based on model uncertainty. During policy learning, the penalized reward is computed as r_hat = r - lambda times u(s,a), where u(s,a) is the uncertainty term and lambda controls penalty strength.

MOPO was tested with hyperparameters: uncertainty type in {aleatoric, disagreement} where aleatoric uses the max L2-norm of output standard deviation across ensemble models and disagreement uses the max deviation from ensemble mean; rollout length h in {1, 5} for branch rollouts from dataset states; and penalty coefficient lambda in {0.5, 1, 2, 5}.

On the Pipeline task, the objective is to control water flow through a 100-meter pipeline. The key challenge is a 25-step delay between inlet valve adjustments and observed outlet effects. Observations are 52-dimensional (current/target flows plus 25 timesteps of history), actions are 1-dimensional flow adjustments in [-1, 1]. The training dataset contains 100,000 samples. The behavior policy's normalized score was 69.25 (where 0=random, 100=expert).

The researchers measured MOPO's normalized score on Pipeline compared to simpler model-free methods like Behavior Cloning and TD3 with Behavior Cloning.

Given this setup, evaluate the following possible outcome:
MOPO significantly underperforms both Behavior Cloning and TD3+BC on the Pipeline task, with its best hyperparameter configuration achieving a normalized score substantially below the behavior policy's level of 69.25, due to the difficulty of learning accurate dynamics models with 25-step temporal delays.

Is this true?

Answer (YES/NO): YES